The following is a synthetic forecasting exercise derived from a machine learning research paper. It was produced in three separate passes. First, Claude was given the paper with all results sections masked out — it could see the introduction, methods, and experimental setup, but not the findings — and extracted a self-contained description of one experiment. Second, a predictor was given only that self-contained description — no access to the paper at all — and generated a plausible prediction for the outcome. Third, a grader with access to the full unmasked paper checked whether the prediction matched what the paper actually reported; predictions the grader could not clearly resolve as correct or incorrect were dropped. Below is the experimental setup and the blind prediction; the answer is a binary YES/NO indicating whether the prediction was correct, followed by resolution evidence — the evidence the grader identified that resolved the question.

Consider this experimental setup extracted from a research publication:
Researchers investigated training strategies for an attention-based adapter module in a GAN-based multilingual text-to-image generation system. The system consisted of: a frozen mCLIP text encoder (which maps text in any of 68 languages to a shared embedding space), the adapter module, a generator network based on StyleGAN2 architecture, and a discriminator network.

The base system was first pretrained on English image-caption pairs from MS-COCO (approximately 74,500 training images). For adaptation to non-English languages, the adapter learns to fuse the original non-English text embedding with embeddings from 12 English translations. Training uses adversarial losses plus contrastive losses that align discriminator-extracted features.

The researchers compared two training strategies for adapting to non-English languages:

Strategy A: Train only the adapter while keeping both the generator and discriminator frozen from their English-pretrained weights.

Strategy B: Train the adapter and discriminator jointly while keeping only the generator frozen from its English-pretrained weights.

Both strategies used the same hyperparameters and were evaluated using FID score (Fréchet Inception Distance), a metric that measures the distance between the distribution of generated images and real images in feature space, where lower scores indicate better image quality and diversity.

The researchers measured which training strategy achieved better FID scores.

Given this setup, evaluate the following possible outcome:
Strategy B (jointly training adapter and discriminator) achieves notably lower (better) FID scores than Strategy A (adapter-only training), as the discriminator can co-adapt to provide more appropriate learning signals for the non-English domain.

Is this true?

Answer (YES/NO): YES